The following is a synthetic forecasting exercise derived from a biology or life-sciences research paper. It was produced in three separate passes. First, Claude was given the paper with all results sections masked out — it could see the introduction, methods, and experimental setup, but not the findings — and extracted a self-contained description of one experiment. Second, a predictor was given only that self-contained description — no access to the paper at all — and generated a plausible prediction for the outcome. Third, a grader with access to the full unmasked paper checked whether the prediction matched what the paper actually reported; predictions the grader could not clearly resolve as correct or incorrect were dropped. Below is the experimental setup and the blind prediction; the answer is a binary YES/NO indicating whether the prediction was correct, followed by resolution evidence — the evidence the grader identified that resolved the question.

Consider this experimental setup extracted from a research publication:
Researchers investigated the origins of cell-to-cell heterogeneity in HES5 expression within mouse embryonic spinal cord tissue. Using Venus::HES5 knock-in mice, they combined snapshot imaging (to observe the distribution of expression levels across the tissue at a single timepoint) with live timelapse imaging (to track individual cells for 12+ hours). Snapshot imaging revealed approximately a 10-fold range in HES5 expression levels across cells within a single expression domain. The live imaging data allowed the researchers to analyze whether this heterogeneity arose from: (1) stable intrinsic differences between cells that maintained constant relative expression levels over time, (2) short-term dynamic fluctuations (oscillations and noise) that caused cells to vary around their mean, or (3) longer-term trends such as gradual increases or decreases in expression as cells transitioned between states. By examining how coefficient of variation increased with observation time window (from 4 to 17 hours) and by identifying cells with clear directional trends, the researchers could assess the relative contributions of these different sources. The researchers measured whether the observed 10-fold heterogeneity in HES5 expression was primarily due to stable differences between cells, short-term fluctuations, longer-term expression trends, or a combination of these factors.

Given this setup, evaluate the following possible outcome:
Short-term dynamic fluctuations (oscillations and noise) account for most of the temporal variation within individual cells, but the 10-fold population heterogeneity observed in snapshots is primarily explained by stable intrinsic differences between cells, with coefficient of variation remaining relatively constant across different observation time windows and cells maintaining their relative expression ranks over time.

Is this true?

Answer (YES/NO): NO